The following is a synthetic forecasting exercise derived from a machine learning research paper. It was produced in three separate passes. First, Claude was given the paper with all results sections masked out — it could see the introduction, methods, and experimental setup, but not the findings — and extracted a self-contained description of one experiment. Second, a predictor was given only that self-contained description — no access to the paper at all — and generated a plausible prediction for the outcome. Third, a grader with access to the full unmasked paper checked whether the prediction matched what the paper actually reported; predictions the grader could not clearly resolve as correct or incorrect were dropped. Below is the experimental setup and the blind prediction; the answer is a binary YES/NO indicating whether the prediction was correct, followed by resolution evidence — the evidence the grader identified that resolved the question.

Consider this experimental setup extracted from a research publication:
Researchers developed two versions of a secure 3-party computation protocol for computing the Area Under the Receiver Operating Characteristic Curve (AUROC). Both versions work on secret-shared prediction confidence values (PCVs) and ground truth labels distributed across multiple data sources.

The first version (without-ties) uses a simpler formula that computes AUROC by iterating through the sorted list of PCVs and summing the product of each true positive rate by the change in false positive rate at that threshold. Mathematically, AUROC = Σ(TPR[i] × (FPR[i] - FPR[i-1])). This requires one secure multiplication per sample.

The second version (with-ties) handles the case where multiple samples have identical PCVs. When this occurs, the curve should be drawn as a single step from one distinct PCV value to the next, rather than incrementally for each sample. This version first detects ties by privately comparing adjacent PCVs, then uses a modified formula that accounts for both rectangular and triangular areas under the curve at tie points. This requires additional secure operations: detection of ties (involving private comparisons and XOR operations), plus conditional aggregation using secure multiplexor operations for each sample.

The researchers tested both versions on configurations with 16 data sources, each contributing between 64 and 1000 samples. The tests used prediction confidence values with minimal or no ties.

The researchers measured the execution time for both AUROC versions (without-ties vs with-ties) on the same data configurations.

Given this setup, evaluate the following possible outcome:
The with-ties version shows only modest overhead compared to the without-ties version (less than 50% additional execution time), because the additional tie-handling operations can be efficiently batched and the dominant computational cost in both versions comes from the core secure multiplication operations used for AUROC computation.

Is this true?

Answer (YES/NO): NO